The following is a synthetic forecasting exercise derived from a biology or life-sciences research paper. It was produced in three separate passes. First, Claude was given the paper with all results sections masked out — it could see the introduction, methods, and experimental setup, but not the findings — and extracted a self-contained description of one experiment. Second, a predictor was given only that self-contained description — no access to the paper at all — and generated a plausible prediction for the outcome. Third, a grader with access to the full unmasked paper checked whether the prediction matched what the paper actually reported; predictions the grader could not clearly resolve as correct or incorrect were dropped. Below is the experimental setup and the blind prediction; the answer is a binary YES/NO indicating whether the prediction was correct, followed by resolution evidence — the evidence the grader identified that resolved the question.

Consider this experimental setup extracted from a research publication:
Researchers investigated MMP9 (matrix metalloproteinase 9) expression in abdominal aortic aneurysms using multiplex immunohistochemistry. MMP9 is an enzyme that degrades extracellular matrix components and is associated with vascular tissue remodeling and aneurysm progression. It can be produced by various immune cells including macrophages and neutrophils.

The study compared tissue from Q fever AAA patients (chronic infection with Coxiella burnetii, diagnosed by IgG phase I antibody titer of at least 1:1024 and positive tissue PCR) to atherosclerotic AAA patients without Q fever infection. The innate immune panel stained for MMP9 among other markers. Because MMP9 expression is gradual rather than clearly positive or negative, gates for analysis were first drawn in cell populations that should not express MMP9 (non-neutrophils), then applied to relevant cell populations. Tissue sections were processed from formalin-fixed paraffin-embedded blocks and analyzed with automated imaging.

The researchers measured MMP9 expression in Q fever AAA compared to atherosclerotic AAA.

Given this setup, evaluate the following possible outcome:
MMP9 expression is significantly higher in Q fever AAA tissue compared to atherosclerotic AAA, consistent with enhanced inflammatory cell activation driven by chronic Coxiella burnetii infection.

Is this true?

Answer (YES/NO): NO